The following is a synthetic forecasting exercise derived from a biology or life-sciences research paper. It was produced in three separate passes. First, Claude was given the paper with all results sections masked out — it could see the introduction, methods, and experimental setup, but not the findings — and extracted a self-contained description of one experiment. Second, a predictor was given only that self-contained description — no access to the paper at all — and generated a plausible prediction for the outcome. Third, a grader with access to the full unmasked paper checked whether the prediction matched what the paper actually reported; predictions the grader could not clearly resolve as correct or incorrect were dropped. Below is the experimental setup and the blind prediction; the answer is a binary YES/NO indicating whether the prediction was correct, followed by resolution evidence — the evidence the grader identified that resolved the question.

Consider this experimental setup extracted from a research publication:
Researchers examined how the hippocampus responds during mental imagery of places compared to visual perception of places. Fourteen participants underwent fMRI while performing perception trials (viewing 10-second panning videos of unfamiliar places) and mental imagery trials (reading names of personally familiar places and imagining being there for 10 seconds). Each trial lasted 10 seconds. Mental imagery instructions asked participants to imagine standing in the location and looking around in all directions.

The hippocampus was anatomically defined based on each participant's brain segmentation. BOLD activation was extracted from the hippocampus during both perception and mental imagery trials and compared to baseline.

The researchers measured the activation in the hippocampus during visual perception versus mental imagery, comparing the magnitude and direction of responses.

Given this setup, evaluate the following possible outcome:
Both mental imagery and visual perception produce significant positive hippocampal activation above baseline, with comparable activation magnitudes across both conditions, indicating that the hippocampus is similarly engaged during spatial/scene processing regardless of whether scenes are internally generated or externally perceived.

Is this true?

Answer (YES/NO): NO